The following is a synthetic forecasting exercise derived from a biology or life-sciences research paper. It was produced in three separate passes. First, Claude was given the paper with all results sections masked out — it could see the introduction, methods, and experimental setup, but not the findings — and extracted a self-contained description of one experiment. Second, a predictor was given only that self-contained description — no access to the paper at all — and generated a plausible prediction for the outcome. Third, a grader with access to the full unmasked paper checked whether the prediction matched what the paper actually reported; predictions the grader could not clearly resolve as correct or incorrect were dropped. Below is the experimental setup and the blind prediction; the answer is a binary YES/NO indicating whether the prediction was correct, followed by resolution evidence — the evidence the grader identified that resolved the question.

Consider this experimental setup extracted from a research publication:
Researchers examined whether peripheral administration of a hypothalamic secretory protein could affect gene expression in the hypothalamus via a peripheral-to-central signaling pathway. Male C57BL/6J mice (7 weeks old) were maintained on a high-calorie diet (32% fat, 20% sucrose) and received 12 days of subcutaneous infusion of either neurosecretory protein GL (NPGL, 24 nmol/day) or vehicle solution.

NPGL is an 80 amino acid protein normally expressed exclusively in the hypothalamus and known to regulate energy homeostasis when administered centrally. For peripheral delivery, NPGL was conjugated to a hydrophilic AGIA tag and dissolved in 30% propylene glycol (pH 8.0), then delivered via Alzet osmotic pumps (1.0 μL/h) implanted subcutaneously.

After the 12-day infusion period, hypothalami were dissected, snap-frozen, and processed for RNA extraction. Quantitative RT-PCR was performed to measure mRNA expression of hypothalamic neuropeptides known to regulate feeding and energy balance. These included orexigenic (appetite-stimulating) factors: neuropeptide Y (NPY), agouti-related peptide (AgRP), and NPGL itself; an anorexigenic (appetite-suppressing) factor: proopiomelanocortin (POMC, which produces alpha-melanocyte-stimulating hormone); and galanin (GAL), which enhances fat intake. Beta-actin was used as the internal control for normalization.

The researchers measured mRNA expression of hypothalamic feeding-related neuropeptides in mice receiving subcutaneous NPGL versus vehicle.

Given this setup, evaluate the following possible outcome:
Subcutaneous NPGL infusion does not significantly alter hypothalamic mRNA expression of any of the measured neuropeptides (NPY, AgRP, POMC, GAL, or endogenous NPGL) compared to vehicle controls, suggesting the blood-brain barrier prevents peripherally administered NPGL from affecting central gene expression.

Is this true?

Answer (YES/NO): NO